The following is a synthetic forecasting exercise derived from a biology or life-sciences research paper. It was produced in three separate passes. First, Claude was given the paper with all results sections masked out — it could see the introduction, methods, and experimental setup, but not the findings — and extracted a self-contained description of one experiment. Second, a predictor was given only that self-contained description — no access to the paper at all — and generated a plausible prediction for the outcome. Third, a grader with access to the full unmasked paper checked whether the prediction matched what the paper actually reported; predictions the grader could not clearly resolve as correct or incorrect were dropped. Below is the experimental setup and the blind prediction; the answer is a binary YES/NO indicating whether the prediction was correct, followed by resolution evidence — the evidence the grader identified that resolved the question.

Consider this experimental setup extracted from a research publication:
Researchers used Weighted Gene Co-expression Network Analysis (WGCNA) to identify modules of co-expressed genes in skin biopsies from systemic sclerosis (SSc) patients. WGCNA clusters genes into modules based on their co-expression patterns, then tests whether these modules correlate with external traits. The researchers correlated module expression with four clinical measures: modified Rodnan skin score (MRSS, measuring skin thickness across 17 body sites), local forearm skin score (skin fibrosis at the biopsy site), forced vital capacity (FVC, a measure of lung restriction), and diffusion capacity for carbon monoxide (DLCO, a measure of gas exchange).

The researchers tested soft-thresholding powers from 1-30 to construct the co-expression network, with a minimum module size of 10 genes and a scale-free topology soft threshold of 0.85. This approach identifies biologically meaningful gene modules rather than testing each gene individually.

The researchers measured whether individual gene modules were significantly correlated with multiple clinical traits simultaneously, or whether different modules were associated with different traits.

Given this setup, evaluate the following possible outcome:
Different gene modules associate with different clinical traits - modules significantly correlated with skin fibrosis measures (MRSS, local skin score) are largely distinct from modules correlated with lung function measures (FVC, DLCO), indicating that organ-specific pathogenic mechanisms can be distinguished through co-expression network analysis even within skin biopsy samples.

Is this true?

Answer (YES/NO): YES